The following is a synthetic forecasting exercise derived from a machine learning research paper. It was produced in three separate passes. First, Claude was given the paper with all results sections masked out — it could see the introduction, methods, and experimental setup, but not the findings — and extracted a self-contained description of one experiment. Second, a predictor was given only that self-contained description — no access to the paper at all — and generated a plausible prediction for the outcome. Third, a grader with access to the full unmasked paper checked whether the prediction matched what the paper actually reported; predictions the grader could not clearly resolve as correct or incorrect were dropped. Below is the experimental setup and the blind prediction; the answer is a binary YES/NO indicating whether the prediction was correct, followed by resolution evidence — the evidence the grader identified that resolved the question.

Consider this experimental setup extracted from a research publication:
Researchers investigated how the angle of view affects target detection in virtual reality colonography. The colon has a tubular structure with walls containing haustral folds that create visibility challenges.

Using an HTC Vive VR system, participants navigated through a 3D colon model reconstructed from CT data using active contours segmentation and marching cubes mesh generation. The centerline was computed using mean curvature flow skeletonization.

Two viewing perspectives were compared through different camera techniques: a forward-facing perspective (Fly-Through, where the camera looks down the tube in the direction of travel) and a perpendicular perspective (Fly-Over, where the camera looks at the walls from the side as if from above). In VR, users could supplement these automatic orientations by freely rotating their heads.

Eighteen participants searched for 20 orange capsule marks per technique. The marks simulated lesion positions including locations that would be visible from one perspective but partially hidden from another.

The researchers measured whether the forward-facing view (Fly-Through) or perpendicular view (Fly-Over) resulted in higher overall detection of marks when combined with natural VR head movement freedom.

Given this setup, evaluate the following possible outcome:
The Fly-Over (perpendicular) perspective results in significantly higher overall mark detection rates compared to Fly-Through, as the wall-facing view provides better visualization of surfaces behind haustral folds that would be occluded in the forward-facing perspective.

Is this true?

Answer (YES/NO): NO